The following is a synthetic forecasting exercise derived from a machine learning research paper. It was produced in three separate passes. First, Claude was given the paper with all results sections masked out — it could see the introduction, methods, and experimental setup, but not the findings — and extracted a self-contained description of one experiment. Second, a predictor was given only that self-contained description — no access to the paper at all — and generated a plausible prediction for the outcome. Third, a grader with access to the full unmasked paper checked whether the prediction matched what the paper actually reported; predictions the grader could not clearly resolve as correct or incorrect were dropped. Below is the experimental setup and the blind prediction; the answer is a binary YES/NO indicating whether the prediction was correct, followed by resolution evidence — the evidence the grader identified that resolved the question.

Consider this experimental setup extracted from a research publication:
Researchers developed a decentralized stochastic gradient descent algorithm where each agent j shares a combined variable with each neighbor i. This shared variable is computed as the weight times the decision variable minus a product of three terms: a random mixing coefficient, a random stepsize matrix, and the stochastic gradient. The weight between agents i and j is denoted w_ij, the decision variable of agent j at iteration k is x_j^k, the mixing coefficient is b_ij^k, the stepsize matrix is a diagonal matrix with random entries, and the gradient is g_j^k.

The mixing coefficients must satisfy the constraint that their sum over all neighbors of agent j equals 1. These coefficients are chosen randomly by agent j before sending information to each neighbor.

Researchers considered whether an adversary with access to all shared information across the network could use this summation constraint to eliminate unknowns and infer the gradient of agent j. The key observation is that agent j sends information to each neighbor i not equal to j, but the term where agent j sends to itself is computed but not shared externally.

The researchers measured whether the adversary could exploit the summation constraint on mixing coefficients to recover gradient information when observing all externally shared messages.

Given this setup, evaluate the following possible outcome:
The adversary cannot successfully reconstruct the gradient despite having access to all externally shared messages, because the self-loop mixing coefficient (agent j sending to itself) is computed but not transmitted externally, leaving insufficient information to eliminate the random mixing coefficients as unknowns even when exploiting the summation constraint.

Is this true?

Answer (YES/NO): YES